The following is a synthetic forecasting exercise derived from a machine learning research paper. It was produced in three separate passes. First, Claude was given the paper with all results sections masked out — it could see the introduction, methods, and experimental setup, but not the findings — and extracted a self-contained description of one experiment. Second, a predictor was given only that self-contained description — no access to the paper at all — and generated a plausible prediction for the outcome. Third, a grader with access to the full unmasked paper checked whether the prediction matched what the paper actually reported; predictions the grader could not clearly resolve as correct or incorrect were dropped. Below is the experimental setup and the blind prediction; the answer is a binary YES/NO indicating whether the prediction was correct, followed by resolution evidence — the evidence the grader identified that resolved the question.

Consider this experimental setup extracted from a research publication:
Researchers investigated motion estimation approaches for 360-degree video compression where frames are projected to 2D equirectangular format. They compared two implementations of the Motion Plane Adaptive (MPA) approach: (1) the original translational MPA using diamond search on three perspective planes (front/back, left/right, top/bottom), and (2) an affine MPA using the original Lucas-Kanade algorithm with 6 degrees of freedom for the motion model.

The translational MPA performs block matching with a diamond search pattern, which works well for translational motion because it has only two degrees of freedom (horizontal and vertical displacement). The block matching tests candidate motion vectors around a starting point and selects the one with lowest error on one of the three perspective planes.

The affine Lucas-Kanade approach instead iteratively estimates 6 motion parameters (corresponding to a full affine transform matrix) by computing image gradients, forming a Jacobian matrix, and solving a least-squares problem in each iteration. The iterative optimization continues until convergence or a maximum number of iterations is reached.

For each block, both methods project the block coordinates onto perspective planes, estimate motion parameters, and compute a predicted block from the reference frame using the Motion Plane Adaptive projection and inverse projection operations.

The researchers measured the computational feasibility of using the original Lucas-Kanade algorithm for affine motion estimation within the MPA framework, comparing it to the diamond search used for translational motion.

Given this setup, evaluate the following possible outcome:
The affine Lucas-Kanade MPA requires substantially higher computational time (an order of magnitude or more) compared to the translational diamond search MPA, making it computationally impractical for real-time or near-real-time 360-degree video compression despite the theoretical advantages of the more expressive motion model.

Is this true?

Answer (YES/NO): YES